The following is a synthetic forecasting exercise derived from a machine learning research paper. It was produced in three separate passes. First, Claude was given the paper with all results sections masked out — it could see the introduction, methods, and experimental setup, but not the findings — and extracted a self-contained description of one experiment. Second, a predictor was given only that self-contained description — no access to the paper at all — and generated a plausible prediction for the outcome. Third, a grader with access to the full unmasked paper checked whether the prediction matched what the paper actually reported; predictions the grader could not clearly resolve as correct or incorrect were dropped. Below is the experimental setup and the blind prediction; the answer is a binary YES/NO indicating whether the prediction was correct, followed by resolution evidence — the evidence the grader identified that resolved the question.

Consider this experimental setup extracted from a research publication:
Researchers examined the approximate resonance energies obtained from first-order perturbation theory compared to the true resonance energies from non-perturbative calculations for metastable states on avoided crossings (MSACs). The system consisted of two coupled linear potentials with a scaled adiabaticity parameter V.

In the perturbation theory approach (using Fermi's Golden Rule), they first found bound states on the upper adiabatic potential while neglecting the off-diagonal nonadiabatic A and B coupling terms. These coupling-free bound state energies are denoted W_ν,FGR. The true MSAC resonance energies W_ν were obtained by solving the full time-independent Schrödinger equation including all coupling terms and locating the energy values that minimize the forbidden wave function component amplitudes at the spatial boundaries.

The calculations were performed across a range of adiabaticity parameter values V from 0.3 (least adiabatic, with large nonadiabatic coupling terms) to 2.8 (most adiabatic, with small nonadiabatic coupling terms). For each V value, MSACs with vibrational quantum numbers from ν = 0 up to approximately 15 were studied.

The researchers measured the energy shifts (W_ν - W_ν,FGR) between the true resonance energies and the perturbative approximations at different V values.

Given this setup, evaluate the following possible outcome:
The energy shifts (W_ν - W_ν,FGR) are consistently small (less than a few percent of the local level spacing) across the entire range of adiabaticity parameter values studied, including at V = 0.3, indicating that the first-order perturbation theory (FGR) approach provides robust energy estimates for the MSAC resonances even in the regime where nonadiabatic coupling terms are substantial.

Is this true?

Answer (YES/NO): NO